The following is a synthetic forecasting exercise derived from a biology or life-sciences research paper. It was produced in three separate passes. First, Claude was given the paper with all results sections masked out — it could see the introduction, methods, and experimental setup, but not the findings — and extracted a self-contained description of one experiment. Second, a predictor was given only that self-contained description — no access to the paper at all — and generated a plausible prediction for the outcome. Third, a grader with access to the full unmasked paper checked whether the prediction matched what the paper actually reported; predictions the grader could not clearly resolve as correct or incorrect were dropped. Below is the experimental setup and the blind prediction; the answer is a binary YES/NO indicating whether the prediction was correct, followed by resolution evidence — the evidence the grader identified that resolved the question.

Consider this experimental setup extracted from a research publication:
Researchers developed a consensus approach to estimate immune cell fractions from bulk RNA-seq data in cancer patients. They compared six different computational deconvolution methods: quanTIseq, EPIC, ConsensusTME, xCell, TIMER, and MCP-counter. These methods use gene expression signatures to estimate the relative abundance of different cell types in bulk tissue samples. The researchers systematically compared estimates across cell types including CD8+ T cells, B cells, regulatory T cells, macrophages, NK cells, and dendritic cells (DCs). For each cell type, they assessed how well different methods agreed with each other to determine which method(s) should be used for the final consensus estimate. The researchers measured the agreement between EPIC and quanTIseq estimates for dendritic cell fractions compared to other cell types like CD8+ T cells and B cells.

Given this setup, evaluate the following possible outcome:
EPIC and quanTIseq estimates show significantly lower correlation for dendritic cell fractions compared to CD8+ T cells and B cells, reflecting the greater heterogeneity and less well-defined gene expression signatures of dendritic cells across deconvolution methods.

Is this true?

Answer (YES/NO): YES